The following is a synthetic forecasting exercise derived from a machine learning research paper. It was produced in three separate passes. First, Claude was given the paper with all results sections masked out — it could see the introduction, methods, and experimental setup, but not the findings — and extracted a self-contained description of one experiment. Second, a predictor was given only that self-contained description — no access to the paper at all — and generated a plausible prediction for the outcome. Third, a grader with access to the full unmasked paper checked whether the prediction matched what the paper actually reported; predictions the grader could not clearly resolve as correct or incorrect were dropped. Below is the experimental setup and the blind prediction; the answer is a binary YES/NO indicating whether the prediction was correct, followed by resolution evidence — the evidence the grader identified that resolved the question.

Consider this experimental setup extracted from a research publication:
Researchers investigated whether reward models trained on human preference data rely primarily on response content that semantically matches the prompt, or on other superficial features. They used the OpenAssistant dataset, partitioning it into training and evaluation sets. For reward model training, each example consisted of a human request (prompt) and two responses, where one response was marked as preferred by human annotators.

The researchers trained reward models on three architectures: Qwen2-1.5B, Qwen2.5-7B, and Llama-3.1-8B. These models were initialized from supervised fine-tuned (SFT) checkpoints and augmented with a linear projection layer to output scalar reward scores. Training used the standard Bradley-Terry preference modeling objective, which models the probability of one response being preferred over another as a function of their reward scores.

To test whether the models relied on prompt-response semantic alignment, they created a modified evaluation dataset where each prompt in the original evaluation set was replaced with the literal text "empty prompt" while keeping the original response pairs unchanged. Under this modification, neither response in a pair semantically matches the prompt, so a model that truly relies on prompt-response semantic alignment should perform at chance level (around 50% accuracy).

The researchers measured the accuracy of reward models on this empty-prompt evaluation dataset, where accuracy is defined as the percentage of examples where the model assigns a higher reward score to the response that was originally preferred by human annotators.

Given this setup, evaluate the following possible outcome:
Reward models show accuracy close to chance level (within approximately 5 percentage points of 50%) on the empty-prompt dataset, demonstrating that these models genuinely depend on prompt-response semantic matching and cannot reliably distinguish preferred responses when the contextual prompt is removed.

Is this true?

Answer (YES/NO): NO